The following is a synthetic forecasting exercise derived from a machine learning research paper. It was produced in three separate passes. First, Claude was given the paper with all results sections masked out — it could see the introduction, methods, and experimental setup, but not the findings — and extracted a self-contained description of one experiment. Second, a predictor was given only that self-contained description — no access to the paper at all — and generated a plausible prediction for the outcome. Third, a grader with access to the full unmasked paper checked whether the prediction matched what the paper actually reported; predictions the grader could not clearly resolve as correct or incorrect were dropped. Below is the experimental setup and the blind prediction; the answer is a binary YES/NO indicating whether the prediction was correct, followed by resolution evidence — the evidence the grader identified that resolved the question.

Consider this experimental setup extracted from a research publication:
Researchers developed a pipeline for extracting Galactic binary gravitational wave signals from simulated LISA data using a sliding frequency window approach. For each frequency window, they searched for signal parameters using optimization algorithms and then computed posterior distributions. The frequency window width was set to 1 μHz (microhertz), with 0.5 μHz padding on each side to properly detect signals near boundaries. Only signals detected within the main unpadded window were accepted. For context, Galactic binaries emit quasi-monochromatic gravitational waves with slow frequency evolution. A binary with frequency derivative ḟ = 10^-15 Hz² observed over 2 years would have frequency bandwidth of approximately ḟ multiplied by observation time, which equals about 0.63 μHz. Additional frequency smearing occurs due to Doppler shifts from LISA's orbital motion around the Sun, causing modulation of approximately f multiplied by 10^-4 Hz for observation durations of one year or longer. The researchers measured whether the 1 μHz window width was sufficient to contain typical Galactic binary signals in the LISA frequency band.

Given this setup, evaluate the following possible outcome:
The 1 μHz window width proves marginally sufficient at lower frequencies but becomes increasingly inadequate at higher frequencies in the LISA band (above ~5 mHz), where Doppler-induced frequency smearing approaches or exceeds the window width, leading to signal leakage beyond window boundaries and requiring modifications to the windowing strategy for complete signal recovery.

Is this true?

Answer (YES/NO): NO